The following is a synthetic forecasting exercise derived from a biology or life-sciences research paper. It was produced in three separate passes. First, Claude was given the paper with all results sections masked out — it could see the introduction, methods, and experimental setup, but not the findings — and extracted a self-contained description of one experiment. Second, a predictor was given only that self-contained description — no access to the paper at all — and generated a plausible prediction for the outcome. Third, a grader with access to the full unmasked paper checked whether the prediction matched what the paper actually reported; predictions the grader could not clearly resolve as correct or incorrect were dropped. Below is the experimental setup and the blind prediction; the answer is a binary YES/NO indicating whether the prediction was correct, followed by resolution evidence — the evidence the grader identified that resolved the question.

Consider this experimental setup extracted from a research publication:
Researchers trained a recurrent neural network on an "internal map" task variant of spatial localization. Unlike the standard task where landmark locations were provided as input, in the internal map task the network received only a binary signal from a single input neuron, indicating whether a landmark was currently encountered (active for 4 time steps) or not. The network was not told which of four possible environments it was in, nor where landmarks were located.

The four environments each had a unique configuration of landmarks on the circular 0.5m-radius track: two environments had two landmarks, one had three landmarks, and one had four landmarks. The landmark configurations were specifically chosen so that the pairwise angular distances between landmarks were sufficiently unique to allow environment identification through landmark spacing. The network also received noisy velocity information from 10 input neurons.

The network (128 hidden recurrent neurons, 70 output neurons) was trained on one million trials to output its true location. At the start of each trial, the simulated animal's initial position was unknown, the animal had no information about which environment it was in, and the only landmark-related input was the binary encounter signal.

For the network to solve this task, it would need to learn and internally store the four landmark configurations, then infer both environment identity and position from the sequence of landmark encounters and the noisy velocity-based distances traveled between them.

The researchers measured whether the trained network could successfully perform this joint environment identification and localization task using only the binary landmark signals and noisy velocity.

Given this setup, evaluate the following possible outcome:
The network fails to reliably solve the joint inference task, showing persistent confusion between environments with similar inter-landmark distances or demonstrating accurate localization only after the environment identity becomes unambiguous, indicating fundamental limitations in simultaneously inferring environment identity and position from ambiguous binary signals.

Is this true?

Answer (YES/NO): NO